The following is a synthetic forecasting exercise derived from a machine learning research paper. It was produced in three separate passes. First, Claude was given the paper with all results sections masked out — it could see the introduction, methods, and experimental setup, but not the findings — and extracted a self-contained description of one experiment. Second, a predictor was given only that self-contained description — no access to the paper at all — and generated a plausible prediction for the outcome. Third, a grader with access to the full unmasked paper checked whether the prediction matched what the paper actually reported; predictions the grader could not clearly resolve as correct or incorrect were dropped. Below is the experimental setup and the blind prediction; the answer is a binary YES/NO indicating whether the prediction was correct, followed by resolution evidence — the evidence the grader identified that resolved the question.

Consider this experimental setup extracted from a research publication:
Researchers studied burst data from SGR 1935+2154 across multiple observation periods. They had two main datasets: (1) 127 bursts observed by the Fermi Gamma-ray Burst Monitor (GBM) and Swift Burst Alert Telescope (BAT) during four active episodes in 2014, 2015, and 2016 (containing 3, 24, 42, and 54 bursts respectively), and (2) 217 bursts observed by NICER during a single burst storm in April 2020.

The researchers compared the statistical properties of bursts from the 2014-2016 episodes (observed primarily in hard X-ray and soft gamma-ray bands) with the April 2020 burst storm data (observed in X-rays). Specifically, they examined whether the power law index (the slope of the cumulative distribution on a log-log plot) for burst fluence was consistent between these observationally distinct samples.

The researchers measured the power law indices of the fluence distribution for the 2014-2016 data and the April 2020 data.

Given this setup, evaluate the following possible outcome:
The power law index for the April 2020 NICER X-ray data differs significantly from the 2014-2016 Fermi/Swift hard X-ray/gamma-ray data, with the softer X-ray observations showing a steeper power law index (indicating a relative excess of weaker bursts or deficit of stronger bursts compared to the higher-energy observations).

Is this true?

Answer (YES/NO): NO